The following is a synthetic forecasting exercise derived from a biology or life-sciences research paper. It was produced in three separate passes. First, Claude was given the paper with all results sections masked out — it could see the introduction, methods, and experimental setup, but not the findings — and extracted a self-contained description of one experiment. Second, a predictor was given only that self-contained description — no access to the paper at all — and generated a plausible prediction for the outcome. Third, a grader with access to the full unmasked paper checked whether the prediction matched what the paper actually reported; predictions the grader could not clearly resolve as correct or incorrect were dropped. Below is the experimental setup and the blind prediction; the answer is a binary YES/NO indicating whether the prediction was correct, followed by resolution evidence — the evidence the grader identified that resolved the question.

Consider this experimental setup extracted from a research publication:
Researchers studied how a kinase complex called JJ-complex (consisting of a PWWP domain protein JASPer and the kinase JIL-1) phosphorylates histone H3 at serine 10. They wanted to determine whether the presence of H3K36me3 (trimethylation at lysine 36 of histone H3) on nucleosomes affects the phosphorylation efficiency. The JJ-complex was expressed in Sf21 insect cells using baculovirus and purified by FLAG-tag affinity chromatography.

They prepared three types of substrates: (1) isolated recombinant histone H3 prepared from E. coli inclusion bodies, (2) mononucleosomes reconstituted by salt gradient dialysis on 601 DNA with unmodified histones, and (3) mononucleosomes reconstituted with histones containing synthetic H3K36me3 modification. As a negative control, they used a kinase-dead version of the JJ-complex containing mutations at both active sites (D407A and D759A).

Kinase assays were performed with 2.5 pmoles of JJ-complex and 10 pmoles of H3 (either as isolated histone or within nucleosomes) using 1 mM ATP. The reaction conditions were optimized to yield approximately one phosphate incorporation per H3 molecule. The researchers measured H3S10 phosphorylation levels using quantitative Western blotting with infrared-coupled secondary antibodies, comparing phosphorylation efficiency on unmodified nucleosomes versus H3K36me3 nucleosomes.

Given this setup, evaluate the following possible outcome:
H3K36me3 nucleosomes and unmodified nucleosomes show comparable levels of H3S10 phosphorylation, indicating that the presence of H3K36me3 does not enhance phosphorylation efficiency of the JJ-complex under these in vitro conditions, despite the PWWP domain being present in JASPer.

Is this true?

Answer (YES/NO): YES